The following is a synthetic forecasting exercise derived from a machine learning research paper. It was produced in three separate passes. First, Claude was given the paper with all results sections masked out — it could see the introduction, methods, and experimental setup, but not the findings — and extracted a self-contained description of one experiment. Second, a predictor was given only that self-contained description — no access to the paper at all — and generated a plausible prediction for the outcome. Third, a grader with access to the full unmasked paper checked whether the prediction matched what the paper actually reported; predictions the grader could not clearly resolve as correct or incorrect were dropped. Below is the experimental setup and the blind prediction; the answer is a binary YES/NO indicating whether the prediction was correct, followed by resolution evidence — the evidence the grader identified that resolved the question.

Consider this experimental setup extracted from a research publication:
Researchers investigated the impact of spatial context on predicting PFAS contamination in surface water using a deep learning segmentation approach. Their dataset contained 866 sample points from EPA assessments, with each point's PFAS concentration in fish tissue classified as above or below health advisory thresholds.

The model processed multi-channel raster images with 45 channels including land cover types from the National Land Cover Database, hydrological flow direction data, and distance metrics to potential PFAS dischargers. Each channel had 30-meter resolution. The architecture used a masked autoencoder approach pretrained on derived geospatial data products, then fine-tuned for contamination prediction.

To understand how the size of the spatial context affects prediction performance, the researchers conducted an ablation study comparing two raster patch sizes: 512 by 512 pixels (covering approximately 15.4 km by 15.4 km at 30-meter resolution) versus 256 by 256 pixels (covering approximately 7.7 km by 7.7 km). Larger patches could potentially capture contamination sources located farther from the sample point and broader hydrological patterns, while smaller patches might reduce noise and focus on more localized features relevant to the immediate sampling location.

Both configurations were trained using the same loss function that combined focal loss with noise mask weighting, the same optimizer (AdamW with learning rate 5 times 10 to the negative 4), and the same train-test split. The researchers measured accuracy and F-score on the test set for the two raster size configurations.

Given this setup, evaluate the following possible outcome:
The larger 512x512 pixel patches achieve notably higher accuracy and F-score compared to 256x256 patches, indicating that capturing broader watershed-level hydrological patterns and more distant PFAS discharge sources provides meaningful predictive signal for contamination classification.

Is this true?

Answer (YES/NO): NO